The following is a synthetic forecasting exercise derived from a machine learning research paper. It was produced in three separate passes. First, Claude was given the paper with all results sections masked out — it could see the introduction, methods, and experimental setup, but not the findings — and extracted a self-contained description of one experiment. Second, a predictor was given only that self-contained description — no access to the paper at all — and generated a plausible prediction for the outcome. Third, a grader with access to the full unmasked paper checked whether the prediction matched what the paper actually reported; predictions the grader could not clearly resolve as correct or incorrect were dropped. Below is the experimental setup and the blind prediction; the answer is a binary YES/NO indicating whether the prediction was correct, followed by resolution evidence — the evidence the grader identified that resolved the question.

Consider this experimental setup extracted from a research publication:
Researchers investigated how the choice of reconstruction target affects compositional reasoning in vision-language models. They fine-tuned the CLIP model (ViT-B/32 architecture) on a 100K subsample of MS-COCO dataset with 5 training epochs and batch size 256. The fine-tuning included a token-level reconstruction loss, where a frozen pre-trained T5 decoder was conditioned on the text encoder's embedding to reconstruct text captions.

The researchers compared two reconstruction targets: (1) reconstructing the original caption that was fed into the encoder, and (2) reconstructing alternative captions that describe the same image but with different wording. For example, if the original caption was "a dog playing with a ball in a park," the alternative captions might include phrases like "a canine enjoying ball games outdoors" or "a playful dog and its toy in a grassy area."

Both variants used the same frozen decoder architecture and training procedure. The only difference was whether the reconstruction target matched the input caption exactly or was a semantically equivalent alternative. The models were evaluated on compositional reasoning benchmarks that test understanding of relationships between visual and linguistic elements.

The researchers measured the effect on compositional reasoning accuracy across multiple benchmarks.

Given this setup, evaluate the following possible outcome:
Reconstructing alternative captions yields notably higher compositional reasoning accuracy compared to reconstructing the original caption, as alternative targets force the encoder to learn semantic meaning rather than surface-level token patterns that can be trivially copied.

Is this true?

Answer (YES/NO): YES